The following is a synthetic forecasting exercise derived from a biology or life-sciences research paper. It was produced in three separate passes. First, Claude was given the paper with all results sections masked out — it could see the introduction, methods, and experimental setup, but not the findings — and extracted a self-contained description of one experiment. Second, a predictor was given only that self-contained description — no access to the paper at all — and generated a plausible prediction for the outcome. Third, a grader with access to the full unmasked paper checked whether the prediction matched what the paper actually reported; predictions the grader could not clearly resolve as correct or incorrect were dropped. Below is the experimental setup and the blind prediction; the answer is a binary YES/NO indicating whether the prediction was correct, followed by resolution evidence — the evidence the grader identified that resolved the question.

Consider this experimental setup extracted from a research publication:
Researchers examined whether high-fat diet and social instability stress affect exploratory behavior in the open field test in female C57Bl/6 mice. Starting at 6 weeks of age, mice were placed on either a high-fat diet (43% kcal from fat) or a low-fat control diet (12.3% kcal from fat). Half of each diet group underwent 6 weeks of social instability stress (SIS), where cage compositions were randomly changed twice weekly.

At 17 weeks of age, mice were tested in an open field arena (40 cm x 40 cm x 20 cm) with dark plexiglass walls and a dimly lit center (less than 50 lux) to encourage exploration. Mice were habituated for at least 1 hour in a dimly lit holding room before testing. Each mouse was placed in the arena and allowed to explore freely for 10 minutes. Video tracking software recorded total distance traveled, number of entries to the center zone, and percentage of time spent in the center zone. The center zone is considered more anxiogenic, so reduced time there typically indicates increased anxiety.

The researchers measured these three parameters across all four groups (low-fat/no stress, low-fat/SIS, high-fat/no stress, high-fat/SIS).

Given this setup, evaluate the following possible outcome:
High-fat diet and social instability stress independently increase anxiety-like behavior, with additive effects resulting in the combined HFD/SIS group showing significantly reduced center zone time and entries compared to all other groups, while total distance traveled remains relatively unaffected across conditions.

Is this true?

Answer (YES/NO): NO